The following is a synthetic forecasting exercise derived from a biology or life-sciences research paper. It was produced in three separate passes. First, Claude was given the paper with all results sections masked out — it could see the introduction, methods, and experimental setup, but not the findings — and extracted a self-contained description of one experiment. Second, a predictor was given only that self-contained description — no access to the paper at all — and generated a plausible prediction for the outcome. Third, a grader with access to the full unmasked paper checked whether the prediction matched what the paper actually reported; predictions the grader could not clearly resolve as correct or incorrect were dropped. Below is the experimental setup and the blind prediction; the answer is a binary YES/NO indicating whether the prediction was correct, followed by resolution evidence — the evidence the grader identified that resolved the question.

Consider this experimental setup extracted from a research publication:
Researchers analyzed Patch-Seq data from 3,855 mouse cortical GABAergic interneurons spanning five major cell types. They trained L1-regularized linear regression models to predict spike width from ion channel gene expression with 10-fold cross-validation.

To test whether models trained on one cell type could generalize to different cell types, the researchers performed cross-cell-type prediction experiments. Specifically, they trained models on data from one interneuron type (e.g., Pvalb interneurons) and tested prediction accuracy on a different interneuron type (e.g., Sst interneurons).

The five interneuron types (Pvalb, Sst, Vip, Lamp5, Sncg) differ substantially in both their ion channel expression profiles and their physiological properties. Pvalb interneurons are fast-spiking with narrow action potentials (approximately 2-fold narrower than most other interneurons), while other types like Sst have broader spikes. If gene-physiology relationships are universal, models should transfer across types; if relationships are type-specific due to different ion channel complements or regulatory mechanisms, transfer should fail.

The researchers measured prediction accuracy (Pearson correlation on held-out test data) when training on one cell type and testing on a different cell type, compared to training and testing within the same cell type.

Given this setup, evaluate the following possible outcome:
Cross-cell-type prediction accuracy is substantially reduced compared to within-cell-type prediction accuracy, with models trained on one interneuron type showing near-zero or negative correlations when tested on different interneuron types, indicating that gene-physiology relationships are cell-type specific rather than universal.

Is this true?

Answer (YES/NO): NO